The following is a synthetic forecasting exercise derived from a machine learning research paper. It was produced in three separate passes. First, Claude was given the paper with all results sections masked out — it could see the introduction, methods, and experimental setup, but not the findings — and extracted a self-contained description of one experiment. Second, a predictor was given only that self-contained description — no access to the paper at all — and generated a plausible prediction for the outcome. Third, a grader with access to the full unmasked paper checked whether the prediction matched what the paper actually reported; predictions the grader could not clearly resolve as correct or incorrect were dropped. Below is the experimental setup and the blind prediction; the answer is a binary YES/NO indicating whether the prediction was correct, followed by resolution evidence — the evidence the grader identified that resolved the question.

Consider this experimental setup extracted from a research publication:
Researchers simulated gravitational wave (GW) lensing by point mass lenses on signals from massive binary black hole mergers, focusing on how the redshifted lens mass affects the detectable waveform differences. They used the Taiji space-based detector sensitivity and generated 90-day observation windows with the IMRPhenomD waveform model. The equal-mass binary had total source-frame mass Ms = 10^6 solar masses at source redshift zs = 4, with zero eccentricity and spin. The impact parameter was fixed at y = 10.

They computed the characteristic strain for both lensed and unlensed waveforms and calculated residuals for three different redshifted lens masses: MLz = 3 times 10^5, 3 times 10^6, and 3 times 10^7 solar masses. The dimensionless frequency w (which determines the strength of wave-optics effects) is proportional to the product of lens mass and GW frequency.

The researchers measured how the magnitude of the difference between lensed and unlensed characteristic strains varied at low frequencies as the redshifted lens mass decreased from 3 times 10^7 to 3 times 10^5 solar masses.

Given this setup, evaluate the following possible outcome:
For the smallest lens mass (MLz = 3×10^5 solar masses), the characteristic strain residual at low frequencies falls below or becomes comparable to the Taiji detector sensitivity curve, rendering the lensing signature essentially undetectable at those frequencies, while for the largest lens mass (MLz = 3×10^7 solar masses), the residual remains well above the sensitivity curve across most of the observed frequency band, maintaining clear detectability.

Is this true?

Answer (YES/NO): NO